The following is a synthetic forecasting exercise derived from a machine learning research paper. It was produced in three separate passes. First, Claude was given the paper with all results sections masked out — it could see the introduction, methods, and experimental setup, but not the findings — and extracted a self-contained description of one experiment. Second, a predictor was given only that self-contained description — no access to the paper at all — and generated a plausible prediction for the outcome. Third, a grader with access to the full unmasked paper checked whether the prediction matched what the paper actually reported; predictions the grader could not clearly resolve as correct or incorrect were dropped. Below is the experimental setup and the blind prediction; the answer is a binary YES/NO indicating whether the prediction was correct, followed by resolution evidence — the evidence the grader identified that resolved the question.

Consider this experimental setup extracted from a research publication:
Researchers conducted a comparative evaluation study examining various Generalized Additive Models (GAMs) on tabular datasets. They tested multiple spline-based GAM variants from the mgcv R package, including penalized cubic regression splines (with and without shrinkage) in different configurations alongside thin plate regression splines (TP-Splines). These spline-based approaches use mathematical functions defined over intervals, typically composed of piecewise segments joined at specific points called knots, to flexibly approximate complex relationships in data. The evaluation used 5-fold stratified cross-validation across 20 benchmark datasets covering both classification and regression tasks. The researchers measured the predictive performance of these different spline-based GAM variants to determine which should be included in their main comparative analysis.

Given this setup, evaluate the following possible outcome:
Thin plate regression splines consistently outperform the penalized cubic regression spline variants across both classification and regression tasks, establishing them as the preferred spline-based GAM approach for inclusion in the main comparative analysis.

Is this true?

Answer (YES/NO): YES